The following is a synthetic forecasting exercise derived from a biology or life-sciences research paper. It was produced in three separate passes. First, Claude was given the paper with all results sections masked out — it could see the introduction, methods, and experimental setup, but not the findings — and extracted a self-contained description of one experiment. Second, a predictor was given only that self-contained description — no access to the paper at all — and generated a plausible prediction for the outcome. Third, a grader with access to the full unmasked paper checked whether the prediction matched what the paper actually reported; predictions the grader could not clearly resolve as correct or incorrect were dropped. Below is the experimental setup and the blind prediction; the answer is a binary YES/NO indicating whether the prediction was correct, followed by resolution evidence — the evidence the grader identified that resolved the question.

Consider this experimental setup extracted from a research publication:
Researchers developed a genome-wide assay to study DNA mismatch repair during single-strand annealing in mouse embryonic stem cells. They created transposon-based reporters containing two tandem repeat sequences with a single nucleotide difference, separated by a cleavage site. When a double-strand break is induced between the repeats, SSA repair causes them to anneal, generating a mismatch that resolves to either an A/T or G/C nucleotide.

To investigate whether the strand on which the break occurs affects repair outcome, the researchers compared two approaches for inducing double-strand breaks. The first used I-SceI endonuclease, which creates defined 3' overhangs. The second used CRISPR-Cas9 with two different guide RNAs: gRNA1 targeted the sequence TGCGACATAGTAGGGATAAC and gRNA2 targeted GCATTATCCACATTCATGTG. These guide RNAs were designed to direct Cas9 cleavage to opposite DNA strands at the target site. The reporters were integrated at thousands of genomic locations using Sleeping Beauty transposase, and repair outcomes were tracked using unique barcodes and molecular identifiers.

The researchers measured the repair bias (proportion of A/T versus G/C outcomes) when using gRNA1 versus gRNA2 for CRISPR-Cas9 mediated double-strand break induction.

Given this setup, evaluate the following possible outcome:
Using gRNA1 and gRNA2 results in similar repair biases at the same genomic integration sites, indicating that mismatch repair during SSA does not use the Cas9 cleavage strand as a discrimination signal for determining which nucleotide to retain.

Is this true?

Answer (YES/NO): NO